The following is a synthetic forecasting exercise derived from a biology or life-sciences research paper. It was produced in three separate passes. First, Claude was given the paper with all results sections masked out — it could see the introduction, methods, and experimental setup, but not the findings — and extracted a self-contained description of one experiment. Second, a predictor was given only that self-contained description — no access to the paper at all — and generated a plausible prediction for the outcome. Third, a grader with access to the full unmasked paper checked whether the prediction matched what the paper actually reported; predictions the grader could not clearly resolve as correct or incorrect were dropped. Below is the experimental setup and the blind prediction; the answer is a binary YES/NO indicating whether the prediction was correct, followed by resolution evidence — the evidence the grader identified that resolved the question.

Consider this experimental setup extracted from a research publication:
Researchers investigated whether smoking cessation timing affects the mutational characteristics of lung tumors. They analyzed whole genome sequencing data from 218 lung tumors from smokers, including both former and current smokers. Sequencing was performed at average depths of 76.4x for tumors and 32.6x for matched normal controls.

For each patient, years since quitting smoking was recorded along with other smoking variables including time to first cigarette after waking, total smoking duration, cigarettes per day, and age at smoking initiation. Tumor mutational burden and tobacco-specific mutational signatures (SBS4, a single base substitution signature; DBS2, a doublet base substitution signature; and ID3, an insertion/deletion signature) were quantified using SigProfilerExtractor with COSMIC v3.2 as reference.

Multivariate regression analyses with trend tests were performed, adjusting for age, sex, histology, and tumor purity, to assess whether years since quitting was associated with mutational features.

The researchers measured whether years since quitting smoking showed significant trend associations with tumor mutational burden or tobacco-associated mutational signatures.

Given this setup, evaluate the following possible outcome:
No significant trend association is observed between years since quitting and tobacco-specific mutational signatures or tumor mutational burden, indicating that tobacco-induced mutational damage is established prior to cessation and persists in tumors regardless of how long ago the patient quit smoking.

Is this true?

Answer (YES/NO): YES